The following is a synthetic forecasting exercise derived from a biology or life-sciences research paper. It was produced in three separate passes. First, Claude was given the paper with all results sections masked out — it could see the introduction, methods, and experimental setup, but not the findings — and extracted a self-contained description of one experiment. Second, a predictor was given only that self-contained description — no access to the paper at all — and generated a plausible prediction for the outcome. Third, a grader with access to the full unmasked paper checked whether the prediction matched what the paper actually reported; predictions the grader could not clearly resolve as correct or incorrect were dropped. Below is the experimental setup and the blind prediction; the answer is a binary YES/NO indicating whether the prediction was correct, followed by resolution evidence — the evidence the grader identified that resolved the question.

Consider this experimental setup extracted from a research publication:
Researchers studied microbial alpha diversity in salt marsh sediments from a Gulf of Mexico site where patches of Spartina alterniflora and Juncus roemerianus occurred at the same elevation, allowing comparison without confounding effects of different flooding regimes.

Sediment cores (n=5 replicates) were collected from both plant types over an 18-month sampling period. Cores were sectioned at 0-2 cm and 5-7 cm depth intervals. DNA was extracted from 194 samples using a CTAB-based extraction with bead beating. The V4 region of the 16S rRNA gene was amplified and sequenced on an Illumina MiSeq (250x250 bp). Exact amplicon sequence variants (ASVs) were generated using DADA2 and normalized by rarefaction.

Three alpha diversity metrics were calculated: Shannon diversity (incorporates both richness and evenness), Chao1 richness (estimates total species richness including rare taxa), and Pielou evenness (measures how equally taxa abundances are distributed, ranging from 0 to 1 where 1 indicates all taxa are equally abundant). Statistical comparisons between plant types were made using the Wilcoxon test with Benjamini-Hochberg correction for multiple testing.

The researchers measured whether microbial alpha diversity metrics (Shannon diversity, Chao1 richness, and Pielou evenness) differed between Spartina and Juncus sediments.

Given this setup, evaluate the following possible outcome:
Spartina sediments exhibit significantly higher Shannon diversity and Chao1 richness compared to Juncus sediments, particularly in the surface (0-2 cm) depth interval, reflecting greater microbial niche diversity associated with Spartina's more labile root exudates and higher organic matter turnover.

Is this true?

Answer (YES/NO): NO